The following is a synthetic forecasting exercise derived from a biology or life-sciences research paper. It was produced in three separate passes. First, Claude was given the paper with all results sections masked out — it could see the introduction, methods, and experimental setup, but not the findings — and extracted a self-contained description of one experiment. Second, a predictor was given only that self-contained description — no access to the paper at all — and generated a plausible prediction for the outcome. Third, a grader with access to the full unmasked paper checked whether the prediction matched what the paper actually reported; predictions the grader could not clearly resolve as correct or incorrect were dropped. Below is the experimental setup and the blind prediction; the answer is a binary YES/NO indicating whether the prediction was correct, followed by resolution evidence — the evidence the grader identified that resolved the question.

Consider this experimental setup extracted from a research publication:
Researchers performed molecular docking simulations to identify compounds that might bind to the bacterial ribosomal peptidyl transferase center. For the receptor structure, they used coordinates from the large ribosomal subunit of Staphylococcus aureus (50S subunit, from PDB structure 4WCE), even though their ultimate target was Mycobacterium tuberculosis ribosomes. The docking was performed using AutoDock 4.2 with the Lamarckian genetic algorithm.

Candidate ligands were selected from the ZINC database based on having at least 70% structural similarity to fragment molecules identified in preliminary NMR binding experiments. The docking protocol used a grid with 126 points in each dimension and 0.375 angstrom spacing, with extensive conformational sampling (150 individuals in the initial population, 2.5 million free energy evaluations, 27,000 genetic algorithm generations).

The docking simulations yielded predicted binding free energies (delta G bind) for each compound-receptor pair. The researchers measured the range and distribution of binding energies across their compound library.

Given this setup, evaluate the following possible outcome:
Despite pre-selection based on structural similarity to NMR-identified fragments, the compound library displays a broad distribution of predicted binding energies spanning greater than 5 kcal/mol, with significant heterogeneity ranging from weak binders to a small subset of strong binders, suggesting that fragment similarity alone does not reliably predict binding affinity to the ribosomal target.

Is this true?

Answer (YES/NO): YES